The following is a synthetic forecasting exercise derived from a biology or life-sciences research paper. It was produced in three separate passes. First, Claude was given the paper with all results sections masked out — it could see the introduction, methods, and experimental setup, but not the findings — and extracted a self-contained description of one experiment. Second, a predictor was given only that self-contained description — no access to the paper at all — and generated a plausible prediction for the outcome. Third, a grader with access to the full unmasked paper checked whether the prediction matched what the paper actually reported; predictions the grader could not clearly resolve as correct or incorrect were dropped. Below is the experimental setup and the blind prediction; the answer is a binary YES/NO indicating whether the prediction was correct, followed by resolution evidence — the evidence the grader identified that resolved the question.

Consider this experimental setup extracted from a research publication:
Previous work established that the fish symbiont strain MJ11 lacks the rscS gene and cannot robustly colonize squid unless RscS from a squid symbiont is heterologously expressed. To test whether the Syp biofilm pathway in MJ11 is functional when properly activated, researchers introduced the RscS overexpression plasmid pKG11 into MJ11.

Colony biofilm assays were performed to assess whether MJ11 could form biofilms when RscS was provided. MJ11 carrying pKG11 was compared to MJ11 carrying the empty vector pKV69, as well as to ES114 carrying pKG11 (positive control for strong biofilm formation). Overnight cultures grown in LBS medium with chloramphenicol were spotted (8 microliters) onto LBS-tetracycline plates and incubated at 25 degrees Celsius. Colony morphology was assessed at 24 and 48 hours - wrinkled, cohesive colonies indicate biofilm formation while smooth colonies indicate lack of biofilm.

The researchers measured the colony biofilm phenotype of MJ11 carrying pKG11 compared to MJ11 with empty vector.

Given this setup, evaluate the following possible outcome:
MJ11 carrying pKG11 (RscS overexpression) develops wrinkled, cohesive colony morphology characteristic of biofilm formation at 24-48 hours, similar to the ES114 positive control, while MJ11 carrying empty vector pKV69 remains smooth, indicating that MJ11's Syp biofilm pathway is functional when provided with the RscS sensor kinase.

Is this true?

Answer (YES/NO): YES